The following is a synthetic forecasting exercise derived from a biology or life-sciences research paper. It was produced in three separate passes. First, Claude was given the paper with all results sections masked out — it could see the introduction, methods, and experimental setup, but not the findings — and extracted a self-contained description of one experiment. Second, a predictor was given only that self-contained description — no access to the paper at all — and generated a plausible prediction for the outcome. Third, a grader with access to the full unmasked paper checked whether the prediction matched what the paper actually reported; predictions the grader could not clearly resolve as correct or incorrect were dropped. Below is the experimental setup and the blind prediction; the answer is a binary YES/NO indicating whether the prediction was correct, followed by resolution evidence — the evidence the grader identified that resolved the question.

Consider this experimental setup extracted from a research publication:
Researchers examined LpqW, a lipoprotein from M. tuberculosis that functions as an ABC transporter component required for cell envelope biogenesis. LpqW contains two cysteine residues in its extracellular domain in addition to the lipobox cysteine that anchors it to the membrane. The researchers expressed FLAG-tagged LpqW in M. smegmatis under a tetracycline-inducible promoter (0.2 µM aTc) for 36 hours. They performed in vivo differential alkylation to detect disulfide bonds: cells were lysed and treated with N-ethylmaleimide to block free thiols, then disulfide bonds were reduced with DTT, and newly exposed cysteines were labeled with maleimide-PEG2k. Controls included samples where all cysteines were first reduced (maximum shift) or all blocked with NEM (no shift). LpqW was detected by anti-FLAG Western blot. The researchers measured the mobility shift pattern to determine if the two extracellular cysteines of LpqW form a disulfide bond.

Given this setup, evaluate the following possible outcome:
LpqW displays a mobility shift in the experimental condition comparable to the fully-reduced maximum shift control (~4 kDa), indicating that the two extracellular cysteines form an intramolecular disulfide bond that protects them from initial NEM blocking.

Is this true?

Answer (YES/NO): YES